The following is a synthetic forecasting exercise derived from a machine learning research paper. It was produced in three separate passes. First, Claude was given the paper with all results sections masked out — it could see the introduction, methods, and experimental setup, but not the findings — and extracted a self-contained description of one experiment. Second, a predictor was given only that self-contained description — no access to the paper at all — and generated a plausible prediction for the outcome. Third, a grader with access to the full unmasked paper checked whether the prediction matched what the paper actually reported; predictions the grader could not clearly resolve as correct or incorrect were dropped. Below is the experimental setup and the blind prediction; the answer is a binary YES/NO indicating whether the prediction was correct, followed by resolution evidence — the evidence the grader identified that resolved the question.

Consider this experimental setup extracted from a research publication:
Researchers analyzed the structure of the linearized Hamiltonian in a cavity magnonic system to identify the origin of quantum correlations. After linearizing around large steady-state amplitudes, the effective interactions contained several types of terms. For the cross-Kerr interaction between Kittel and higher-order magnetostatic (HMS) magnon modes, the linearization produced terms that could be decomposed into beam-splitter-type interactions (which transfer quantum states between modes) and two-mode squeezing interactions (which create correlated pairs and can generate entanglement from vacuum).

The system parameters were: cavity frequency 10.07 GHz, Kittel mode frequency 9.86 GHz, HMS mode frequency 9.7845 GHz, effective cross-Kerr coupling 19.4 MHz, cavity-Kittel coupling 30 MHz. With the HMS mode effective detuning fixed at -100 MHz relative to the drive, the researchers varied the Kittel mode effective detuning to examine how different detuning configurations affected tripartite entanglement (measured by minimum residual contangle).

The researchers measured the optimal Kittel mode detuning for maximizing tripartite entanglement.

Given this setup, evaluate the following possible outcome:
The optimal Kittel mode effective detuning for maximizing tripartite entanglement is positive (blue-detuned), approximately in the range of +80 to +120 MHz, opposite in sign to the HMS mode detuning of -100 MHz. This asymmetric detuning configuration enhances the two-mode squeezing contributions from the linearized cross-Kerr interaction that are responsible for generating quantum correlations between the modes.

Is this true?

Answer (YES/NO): NO